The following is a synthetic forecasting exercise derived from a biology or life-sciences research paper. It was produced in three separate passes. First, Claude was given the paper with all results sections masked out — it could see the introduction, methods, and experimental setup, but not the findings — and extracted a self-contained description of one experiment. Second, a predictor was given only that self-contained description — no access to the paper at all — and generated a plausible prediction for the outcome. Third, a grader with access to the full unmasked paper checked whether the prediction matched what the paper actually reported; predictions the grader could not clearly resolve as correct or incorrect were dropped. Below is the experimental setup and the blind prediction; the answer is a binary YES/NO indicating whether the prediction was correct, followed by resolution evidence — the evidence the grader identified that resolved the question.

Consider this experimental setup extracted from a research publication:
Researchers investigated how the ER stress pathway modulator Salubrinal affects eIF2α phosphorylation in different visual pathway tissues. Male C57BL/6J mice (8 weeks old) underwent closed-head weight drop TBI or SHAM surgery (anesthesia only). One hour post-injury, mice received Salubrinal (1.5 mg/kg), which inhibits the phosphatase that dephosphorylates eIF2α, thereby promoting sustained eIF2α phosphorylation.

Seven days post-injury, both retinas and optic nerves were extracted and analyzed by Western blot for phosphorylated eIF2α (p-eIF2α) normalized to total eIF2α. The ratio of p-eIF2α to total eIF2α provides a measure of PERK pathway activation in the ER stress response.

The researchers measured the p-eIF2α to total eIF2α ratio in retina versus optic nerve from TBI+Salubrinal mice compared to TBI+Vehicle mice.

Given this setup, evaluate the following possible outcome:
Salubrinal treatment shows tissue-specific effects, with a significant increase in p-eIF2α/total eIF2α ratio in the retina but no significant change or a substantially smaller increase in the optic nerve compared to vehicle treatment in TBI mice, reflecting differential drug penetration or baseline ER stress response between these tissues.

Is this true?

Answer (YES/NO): YES